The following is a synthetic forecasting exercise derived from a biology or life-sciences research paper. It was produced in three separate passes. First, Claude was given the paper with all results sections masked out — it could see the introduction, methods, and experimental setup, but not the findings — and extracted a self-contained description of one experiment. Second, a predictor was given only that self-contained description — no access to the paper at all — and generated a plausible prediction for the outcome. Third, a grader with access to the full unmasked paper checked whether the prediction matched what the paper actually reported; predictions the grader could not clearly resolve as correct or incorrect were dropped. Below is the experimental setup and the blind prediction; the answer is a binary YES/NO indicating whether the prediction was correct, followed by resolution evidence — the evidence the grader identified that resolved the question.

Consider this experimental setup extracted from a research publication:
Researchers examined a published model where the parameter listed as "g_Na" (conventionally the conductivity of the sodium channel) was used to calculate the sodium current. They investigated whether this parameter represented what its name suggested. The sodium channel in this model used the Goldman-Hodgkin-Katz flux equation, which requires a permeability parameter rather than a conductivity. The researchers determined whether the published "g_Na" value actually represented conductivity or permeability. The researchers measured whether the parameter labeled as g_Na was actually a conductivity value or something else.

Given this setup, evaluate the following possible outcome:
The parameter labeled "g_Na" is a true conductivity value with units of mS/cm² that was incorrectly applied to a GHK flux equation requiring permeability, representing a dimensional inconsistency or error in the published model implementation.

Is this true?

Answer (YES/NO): NO